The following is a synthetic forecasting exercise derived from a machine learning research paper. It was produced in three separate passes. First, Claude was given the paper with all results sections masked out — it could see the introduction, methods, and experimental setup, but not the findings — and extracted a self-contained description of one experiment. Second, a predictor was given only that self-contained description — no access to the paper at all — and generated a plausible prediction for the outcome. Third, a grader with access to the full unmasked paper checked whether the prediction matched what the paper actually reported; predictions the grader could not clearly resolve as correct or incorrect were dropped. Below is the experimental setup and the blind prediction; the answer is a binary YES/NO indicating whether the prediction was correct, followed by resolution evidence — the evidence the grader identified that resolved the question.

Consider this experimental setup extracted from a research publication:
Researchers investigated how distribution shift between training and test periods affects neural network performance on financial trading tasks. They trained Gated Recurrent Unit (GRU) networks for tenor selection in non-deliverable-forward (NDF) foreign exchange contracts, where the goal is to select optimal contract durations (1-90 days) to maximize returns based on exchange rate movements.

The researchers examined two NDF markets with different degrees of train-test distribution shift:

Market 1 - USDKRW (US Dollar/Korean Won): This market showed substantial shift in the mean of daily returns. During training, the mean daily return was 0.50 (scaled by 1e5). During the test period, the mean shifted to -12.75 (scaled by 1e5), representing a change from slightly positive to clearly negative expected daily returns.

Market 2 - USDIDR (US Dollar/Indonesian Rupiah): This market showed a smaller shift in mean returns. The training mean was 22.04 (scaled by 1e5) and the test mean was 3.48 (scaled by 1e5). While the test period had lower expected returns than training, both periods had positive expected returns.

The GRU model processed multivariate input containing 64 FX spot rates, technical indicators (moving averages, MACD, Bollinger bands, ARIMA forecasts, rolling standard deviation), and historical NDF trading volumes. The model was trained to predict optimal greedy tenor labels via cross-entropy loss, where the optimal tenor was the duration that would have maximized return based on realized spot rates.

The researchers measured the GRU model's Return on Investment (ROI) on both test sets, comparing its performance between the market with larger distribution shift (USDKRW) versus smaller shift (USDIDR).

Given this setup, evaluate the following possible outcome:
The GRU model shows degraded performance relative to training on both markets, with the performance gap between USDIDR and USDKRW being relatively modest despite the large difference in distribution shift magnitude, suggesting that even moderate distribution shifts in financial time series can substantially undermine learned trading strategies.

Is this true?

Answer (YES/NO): NO